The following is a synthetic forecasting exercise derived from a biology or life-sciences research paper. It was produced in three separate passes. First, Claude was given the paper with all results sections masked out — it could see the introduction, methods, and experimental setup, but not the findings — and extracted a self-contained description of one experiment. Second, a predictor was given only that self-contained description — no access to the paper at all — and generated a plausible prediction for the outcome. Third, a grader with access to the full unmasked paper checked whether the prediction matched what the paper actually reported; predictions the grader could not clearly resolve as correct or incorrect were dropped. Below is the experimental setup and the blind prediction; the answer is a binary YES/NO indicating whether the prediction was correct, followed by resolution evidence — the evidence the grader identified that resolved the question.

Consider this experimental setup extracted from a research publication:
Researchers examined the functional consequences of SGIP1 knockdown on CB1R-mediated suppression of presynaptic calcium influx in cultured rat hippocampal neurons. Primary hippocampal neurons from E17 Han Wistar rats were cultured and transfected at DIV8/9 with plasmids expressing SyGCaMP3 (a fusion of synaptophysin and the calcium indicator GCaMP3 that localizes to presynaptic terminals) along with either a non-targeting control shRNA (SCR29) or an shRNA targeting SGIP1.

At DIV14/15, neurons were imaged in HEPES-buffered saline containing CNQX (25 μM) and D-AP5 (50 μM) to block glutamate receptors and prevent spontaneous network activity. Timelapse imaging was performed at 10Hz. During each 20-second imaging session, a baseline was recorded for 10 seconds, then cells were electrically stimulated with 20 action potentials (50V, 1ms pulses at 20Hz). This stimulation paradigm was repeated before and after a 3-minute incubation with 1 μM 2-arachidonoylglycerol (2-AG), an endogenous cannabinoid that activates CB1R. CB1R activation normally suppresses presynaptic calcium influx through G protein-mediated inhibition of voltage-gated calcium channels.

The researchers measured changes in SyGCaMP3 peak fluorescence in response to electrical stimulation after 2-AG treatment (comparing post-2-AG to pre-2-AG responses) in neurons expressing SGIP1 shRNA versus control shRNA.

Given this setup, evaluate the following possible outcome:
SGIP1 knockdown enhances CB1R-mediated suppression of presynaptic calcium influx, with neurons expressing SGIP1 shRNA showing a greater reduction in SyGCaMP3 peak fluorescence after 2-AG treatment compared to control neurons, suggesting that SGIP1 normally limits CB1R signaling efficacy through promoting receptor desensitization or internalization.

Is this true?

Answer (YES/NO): NO